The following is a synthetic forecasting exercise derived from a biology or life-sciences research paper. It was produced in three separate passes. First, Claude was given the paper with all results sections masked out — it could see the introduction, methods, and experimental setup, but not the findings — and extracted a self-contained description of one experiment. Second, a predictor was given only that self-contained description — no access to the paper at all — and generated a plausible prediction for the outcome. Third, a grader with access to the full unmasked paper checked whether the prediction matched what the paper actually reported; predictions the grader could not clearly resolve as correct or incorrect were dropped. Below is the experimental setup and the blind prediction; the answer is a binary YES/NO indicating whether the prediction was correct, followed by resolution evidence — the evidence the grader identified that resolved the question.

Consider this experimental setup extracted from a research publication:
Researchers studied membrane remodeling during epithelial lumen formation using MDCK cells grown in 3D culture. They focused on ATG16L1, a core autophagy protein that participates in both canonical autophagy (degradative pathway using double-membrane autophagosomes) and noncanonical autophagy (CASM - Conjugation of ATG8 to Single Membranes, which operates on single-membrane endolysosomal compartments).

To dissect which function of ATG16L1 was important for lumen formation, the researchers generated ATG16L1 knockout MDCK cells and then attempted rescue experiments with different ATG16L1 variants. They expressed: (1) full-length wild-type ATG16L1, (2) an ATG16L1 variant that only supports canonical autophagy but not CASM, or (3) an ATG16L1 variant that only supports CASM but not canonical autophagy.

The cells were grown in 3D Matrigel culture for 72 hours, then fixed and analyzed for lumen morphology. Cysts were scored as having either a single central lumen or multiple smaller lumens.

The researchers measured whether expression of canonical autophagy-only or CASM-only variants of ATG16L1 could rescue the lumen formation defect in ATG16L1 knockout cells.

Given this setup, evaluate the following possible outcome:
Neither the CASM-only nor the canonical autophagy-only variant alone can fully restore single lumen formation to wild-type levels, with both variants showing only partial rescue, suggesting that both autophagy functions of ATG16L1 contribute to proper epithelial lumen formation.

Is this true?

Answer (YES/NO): NO